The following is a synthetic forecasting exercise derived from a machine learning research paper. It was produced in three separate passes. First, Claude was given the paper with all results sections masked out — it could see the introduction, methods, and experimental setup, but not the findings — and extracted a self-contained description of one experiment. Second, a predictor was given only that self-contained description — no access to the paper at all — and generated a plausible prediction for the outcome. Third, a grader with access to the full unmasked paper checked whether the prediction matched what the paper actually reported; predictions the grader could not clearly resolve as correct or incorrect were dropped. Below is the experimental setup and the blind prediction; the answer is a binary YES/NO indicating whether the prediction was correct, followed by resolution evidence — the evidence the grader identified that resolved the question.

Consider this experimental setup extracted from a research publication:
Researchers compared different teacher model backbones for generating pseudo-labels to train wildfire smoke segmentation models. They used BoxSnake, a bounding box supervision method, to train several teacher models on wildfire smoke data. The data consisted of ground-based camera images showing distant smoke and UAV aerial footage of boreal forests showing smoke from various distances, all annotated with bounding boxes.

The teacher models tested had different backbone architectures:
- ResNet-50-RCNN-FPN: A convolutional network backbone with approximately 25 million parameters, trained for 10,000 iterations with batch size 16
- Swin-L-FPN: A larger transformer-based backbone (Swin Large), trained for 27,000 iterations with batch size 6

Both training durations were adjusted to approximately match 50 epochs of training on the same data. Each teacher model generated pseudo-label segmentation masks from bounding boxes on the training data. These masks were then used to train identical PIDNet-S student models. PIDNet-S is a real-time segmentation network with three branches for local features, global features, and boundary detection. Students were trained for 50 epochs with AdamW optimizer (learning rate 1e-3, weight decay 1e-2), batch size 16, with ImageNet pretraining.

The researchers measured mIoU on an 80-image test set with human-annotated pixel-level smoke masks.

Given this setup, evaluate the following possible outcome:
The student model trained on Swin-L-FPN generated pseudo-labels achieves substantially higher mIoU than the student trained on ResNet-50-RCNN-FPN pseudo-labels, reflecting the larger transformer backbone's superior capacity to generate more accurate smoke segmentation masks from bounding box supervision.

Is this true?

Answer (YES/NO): NO